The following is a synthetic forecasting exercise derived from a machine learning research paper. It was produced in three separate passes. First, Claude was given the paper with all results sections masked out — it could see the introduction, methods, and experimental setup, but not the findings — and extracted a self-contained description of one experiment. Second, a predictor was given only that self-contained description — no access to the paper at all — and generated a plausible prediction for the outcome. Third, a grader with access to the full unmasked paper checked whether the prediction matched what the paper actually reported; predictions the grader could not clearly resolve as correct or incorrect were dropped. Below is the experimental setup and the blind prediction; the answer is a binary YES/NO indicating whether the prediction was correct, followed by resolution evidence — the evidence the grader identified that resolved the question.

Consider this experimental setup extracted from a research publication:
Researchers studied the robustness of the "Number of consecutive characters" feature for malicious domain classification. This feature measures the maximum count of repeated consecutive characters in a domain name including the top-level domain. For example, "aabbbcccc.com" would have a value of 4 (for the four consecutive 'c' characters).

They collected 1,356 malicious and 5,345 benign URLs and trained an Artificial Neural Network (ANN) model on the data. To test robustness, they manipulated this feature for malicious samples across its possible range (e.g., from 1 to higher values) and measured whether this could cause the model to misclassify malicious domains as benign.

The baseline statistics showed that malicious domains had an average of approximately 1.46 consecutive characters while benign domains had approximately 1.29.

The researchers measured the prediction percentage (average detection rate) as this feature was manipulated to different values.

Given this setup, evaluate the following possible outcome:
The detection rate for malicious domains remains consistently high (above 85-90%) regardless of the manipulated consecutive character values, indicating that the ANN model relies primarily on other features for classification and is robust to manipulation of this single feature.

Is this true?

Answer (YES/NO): NO